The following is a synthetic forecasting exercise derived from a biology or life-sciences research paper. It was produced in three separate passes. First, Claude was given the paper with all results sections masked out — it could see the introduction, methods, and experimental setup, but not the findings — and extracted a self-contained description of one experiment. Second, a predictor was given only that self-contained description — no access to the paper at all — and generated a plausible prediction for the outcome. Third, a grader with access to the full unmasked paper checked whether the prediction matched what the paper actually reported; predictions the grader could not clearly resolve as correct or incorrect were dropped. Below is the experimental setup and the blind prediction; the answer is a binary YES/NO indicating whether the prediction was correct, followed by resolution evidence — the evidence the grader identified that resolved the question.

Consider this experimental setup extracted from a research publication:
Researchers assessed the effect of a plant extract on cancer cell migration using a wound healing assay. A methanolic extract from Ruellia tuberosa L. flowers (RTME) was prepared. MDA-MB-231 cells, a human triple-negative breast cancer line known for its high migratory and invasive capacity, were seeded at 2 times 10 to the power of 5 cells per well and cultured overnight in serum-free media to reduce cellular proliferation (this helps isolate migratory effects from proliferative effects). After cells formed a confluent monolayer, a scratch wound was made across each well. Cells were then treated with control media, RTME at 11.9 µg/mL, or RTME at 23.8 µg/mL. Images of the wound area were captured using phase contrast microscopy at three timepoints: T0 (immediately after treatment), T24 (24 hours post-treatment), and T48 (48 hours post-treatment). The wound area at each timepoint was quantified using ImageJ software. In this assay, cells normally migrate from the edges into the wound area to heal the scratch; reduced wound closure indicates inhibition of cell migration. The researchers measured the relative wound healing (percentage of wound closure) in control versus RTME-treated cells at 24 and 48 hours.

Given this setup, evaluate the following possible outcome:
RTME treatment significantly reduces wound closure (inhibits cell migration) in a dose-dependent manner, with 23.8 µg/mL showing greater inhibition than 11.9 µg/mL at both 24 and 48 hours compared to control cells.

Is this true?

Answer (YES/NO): YES